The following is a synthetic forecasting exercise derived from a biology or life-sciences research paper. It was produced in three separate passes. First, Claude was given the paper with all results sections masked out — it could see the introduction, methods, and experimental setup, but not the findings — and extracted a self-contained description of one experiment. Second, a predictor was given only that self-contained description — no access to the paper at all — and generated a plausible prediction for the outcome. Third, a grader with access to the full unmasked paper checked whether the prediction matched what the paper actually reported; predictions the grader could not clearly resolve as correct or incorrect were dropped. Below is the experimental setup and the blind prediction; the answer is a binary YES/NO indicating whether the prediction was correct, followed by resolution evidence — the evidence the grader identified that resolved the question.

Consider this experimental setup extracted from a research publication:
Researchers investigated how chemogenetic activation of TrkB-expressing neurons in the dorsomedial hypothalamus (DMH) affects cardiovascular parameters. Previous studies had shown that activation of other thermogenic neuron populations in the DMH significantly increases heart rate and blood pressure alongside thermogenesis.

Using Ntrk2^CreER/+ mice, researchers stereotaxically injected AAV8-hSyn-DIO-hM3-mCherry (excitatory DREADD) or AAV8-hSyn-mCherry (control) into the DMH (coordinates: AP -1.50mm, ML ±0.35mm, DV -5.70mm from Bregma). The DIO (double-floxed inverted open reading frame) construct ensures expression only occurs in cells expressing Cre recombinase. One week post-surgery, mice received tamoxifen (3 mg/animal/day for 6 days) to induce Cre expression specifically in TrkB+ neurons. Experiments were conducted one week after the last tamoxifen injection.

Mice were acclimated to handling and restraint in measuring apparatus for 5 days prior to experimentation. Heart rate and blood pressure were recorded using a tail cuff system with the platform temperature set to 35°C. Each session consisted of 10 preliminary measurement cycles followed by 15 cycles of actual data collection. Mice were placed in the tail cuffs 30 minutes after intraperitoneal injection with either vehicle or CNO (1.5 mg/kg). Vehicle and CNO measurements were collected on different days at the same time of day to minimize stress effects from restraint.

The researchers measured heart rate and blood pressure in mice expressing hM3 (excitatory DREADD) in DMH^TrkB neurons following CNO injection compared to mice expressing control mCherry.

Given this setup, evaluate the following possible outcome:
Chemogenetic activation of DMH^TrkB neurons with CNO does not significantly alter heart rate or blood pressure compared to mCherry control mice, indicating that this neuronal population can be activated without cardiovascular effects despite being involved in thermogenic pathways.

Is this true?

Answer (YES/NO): YES